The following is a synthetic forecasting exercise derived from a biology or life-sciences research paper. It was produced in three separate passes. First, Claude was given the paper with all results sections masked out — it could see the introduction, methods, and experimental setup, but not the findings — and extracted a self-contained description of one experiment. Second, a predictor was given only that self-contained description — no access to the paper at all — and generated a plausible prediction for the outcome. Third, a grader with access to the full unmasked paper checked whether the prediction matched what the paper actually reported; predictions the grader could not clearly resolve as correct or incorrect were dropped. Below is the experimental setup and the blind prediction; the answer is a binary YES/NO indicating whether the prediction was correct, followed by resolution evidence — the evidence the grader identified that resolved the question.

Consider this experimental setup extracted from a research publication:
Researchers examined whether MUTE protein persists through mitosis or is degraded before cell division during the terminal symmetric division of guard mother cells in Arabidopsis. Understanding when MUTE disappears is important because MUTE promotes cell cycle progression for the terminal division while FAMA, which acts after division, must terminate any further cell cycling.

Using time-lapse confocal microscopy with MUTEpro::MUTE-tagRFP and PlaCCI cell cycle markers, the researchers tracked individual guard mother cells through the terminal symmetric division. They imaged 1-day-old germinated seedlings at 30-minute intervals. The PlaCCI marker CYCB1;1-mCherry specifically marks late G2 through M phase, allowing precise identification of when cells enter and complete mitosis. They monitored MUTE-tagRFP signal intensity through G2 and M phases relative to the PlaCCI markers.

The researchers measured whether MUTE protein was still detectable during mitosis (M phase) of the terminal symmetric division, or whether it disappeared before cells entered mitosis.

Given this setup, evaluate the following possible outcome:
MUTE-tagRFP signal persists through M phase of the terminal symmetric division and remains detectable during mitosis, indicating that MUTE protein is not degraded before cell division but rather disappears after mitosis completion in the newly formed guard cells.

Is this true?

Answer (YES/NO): NO